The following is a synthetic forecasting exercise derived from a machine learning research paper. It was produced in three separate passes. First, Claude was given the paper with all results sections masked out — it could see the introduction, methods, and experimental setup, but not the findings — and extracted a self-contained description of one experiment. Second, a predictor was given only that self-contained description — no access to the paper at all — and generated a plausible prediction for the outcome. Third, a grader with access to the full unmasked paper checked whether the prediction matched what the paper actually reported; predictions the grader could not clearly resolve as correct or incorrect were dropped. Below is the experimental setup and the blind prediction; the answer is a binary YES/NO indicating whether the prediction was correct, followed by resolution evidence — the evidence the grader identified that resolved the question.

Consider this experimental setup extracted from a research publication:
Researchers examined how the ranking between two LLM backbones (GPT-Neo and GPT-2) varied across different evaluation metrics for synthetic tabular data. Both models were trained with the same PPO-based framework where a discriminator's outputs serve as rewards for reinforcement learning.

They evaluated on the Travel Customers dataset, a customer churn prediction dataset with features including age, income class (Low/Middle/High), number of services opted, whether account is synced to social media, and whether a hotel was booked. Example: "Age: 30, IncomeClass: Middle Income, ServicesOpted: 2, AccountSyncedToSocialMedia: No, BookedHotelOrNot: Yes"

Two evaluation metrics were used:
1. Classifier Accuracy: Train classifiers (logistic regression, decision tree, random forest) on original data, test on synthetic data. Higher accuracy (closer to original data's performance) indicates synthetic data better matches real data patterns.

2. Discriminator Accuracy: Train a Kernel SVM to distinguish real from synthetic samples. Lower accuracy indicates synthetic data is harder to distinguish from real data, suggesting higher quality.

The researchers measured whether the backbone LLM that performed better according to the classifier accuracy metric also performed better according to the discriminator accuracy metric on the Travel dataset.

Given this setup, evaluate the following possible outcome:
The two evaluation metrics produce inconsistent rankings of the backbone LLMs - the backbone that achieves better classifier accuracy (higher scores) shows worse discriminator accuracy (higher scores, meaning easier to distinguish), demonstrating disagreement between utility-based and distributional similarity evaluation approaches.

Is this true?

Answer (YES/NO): YES